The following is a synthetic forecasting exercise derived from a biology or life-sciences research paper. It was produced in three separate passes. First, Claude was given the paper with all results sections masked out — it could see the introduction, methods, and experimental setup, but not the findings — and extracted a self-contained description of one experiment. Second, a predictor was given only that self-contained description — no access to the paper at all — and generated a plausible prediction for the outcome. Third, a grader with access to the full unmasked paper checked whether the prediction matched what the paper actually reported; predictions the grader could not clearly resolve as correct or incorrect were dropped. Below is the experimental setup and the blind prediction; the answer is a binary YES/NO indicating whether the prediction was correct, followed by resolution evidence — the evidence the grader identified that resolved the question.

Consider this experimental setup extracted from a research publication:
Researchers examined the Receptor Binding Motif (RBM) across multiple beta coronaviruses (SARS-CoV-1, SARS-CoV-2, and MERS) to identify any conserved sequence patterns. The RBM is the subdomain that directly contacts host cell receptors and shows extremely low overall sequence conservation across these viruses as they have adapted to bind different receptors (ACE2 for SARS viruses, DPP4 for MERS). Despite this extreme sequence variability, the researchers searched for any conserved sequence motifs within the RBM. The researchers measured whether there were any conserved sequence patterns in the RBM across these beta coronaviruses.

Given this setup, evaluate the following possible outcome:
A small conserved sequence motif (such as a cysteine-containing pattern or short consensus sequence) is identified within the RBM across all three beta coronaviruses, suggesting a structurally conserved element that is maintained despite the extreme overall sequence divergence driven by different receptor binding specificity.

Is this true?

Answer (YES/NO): YES